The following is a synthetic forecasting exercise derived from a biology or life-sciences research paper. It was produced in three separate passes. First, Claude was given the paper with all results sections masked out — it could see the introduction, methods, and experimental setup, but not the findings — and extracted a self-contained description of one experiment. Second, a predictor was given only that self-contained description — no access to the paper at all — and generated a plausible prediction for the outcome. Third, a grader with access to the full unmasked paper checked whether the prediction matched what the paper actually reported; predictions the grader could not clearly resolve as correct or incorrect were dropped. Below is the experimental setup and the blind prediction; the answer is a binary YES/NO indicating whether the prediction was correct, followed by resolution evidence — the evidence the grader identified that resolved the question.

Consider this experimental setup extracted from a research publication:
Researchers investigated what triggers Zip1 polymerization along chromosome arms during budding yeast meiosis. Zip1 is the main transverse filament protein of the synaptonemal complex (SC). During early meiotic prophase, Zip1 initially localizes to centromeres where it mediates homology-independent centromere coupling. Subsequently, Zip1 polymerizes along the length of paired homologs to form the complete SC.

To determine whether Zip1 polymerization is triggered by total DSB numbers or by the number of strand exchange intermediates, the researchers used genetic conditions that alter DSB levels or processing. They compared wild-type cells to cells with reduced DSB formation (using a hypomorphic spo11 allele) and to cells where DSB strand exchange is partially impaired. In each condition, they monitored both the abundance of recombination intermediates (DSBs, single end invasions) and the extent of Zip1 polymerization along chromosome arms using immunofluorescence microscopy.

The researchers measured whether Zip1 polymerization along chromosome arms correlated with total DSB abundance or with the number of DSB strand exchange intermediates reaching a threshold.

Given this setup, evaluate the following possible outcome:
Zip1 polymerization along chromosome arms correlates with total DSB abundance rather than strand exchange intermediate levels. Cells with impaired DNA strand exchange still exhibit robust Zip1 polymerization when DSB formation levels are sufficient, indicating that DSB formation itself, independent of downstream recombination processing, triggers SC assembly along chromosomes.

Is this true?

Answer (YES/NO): NO